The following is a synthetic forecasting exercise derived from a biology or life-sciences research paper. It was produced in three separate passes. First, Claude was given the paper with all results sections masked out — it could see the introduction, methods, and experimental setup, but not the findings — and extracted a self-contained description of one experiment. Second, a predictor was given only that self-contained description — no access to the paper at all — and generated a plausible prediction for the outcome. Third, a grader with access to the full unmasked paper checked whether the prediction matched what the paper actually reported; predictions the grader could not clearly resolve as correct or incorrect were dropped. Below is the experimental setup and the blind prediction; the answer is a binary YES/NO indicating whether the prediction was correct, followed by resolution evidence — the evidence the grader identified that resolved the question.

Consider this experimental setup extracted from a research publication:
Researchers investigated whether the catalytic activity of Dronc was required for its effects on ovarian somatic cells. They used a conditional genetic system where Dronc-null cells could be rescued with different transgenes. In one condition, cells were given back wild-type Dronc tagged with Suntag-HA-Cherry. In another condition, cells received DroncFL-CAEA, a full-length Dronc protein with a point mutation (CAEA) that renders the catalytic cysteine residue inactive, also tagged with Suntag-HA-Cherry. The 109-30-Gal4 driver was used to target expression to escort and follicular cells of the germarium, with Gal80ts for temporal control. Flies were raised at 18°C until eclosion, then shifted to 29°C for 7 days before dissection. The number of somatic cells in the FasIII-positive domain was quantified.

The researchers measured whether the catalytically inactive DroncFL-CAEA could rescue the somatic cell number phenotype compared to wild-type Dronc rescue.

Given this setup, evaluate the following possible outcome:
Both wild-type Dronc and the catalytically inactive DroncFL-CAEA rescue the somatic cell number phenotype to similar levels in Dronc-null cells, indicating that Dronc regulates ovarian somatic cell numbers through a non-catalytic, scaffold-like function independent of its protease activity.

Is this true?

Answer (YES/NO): NO